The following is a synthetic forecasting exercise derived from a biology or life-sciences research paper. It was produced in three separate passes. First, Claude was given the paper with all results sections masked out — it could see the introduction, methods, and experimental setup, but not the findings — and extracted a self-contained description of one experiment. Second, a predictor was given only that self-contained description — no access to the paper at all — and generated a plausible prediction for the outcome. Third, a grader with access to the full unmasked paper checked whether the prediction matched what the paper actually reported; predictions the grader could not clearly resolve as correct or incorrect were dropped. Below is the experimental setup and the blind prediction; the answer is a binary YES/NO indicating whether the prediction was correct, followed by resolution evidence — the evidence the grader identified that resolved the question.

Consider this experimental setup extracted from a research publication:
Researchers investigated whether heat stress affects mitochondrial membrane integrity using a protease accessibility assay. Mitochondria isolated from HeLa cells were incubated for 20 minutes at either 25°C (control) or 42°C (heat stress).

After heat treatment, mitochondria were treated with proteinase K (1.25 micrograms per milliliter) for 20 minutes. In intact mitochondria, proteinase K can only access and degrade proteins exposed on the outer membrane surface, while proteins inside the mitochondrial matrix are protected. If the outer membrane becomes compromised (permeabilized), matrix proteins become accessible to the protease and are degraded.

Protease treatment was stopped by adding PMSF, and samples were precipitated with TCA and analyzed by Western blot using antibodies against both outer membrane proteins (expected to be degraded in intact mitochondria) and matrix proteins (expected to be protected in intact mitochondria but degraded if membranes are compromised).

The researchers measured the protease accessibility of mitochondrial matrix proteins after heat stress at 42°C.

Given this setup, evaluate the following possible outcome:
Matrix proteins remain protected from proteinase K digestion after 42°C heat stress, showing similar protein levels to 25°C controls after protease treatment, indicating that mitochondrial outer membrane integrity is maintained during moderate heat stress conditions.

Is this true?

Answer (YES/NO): NO